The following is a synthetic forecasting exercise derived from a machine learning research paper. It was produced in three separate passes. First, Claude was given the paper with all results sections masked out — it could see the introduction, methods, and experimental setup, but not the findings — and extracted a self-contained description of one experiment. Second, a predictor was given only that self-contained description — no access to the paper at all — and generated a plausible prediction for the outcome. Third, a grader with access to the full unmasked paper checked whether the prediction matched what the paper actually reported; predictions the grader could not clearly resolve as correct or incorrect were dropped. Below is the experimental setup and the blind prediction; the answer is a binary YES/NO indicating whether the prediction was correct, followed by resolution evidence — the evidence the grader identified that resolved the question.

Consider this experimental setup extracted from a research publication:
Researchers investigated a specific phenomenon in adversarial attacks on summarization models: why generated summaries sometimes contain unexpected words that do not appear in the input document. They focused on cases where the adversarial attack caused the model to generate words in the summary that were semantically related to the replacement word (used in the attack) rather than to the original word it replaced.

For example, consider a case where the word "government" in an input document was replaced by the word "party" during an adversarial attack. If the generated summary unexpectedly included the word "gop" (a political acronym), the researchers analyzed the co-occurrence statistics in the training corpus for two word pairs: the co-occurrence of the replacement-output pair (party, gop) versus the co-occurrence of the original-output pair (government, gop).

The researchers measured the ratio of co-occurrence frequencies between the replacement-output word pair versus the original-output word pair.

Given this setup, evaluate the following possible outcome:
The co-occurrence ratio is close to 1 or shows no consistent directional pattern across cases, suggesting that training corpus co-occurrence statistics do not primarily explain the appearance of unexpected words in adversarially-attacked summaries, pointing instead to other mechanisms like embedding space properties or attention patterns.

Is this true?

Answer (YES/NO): NO